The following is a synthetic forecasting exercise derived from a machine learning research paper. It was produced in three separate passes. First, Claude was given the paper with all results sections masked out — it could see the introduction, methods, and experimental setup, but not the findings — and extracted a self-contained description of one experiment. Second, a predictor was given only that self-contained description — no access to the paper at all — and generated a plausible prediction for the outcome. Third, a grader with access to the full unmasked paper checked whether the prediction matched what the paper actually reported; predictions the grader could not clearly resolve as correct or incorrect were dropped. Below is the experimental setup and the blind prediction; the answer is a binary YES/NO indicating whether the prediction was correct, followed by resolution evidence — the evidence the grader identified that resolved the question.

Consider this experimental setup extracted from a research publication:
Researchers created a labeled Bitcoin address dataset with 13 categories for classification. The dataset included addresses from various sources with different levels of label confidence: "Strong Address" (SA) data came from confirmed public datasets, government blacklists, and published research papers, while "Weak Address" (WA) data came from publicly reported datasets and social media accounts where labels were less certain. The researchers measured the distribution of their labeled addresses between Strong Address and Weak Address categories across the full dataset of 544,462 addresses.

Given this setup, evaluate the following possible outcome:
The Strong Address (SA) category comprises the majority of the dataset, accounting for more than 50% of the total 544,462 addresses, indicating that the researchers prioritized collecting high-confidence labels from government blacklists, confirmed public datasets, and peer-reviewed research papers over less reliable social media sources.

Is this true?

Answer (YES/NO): YES